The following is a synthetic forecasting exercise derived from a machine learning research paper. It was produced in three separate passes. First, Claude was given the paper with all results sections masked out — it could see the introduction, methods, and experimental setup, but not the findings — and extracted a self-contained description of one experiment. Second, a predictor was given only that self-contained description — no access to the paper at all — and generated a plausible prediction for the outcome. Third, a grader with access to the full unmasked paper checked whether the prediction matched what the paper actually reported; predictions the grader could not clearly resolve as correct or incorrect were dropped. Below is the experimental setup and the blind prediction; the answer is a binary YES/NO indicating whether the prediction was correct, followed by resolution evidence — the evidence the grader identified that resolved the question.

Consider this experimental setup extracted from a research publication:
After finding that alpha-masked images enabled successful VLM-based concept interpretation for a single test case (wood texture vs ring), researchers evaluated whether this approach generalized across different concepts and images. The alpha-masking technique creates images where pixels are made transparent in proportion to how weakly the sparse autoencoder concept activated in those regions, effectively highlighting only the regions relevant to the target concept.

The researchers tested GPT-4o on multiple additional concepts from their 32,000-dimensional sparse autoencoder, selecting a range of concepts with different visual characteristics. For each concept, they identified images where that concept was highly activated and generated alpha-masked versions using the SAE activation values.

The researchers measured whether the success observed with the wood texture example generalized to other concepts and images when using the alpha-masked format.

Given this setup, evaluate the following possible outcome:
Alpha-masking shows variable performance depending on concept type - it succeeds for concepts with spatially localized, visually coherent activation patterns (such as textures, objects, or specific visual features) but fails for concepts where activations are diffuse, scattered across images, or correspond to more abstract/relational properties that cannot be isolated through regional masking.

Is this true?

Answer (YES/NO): NO